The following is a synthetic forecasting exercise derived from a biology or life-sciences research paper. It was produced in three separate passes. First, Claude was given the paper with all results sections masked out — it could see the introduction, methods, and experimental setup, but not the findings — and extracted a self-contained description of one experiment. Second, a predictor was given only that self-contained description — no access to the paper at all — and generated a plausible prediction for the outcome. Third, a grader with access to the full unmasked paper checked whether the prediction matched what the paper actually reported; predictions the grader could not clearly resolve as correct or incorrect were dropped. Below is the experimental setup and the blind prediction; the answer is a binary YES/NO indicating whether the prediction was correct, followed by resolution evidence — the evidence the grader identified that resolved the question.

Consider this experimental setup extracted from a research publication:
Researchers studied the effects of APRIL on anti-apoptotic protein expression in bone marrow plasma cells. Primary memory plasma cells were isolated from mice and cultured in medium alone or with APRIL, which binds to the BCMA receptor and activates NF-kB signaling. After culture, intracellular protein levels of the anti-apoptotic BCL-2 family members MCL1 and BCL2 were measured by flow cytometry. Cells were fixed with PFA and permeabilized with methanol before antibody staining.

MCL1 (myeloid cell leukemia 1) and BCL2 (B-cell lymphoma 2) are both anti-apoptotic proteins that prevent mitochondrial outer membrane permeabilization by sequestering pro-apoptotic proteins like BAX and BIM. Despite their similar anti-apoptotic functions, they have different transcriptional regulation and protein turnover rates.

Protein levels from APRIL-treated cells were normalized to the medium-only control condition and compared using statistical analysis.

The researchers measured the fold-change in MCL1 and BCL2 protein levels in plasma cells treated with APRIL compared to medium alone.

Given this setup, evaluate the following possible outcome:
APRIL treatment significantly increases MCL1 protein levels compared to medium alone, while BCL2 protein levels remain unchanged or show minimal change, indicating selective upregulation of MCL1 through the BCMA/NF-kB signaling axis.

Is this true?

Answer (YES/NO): NO